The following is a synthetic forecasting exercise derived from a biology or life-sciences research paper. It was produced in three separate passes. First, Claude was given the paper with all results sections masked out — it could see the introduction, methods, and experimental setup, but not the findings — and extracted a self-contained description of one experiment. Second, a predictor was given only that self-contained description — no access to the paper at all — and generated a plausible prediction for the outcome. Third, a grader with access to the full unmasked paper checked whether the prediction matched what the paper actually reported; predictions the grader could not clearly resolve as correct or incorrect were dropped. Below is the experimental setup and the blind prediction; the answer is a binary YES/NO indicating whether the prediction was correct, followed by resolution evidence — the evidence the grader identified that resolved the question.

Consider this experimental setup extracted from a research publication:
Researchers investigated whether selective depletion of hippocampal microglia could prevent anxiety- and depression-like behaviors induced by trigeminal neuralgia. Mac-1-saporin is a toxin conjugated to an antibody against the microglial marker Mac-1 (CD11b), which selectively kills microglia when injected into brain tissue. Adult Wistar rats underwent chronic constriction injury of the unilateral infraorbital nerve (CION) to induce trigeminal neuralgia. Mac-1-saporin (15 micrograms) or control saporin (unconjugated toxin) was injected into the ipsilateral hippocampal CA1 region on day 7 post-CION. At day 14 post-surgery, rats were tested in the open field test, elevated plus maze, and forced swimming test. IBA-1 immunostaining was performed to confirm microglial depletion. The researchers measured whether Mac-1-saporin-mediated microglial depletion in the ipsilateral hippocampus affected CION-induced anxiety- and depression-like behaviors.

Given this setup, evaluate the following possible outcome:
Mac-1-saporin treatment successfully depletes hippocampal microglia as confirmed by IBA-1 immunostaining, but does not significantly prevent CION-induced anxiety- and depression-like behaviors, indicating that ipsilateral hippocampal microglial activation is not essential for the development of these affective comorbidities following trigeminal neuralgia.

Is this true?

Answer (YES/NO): NO